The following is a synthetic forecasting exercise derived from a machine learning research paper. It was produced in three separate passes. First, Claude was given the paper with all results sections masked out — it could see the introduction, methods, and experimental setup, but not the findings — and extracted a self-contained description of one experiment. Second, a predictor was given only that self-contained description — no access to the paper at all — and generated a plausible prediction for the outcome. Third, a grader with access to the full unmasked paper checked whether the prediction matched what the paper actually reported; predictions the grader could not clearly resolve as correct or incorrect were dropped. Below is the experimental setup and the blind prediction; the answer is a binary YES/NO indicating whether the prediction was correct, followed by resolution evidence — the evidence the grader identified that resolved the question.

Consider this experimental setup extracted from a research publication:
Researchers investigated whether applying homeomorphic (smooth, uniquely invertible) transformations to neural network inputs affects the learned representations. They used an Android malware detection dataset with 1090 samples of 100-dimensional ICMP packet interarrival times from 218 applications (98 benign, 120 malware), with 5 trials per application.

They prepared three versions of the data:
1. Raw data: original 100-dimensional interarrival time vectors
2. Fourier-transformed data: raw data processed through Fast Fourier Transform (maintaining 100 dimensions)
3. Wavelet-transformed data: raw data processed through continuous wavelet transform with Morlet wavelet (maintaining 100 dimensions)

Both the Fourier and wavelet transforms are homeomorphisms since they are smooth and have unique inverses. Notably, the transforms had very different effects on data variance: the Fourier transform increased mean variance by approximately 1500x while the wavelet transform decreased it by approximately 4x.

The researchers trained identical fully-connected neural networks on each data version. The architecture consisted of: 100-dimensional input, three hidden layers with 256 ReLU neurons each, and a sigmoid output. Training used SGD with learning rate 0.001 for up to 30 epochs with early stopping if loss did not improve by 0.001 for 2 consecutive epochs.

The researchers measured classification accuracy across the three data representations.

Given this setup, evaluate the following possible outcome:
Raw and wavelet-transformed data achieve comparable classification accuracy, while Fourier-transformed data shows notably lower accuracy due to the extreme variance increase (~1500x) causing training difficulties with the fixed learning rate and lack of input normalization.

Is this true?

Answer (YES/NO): NO